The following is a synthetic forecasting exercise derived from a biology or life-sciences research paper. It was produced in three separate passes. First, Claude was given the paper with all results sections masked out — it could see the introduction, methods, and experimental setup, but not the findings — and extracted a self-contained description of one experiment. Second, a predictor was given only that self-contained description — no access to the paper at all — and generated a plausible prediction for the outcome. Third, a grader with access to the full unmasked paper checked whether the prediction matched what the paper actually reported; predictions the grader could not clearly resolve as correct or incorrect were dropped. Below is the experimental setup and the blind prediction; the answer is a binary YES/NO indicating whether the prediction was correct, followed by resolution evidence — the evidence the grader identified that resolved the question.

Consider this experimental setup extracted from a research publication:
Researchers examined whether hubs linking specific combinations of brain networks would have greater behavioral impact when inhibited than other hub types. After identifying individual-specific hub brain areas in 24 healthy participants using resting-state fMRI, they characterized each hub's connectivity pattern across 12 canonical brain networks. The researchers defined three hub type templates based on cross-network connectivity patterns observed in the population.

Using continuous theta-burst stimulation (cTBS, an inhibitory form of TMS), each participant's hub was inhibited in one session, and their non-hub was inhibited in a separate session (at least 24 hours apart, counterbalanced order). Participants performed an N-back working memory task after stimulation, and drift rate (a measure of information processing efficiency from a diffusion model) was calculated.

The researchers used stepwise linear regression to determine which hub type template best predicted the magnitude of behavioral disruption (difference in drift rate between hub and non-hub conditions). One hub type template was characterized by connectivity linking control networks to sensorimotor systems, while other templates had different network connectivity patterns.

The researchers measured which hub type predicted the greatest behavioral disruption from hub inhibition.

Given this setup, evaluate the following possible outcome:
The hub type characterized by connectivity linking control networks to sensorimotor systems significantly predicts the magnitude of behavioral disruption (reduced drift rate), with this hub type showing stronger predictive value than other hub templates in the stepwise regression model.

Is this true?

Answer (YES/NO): YES